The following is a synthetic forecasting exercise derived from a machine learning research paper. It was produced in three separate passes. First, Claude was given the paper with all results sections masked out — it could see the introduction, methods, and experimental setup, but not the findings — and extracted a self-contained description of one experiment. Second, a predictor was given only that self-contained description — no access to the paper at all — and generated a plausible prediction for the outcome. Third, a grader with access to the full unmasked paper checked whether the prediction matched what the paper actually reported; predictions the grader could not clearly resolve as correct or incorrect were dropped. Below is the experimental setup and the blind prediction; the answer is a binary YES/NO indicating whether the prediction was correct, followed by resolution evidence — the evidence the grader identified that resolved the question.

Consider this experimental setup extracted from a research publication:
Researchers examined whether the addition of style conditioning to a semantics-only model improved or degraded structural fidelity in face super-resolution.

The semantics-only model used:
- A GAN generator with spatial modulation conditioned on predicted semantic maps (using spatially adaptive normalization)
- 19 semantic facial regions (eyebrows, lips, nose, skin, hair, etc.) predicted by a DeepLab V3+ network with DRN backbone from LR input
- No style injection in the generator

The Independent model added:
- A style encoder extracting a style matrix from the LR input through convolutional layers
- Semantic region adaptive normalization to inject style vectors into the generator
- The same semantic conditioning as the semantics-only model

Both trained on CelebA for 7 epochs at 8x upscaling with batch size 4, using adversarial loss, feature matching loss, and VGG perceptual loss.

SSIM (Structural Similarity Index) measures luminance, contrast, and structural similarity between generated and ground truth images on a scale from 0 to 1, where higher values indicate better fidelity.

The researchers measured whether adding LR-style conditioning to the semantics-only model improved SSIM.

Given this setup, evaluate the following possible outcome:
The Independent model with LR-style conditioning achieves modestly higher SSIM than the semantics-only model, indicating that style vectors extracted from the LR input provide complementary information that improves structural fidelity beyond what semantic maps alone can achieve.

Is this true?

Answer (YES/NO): YES